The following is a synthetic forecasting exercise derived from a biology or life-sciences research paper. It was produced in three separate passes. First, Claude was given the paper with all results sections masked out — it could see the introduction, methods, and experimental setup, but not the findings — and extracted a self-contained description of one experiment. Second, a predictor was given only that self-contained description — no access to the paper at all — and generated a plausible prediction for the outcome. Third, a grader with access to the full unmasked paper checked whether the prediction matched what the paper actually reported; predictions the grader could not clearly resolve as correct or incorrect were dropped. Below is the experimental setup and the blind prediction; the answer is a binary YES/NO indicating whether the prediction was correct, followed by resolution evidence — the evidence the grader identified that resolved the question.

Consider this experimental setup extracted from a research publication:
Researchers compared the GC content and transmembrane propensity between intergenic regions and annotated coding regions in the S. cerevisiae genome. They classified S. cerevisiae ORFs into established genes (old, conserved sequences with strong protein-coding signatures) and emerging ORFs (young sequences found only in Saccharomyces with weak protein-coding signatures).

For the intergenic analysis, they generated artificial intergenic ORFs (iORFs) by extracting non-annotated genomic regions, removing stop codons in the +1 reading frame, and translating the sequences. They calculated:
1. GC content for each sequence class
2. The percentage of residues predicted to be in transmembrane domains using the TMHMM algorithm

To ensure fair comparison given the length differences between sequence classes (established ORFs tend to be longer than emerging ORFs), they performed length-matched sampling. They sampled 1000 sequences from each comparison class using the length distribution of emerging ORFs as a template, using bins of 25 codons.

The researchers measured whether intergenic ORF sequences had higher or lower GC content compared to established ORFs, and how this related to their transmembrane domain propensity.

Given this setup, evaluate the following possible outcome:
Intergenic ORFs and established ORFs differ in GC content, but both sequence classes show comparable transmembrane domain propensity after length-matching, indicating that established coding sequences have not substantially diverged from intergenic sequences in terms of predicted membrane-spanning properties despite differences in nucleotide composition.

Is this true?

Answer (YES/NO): NO